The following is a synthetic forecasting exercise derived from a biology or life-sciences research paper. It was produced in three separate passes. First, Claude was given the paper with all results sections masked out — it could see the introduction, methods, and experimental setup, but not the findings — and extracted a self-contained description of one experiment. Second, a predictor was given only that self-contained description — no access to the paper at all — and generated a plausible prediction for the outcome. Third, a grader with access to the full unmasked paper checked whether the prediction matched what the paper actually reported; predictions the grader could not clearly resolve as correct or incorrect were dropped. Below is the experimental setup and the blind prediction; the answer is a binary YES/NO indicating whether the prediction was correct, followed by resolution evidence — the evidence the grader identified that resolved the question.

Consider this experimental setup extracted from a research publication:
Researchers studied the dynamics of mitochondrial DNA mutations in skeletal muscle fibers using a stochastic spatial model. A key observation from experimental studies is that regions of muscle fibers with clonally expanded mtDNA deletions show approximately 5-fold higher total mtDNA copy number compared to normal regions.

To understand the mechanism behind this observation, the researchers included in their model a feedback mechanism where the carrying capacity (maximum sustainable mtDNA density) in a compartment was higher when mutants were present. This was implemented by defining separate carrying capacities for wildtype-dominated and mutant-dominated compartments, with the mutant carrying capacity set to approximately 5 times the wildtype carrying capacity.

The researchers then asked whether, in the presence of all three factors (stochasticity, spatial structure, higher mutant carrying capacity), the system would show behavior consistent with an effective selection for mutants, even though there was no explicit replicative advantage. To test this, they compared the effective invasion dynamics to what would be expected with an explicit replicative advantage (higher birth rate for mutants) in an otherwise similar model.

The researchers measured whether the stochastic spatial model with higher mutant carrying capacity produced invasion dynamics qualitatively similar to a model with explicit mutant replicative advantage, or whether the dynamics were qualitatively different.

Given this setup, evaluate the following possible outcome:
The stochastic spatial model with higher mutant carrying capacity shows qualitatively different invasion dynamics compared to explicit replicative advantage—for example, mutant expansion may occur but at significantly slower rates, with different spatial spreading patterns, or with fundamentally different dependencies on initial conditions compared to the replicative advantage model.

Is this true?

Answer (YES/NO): YES